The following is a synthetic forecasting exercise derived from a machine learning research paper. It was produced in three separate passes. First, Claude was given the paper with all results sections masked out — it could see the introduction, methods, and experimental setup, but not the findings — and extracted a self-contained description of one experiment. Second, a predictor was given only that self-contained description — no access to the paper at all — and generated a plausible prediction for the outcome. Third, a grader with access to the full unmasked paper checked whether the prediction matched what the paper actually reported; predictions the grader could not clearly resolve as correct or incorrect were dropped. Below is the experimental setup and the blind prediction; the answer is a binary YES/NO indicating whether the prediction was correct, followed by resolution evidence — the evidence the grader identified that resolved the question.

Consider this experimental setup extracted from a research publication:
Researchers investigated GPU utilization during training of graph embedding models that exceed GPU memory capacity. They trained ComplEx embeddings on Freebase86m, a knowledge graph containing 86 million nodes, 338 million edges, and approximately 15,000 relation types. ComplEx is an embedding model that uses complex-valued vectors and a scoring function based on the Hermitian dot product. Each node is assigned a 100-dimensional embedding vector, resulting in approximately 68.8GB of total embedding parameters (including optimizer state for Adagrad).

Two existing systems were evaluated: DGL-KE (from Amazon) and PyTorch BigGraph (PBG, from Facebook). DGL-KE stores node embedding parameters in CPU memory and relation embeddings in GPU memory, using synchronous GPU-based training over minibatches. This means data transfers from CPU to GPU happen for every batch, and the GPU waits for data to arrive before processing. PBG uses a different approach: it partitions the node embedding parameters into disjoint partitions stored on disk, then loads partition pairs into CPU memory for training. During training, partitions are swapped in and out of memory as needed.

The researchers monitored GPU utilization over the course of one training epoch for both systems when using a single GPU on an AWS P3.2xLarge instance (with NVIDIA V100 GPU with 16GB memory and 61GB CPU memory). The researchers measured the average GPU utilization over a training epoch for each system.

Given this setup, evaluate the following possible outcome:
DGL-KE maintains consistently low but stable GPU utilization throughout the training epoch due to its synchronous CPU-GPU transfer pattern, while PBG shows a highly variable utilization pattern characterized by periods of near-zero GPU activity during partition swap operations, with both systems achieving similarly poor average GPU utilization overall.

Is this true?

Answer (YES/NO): NO